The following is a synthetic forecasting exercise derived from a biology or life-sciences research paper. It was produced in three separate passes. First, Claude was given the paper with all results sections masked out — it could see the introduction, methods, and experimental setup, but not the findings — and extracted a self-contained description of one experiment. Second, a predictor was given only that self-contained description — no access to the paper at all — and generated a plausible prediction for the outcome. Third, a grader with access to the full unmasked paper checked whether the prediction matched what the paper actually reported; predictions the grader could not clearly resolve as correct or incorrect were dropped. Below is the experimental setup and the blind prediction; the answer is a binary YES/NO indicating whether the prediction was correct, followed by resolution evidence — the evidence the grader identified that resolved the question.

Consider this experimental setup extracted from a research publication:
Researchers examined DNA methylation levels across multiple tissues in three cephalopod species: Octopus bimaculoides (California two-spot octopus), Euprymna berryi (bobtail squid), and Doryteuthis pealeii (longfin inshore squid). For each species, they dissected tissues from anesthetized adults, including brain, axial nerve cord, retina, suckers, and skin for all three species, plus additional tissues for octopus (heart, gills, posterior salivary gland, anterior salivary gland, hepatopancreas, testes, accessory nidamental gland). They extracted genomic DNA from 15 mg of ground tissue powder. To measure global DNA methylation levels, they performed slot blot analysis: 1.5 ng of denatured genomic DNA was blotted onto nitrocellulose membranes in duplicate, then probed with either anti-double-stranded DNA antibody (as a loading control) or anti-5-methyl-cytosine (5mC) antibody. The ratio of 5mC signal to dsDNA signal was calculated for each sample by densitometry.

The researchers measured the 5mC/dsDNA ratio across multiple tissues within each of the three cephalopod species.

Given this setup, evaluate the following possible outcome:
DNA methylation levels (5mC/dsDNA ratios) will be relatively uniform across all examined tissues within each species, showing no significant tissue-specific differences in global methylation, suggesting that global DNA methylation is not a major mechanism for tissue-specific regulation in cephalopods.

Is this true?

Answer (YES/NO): YES